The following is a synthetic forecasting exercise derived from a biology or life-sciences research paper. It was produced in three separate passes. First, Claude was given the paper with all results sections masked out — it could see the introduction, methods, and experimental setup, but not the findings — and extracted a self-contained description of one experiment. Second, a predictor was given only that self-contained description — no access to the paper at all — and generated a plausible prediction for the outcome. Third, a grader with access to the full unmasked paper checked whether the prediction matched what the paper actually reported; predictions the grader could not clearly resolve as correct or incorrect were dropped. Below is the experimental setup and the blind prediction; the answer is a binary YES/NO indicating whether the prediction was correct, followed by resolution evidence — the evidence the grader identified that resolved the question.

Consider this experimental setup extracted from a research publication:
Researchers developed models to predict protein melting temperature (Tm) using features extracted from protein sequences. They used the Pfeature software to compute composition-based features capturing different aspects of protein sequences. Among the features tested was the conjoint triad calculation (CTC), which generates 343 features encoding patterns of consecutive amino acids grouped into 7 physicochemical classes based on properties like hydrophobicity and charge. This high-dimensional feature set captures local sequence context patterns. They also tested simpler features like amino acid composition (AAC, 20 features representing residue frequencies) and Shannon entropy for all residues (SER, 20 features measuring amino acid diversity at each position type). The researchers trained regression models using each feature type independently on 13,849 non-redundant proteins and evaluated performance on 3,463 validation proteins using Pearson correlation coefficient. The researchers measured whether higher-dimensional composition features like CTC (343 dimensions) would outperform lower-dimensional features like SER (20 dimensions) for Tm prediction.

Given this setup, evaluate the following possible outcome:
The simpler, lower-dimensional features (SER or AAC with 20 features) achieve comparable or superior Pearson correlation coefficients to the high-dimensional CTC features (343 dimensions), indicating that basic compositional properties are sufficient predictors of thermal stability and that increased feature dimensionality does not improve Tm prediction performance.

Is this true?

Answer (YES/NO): YES